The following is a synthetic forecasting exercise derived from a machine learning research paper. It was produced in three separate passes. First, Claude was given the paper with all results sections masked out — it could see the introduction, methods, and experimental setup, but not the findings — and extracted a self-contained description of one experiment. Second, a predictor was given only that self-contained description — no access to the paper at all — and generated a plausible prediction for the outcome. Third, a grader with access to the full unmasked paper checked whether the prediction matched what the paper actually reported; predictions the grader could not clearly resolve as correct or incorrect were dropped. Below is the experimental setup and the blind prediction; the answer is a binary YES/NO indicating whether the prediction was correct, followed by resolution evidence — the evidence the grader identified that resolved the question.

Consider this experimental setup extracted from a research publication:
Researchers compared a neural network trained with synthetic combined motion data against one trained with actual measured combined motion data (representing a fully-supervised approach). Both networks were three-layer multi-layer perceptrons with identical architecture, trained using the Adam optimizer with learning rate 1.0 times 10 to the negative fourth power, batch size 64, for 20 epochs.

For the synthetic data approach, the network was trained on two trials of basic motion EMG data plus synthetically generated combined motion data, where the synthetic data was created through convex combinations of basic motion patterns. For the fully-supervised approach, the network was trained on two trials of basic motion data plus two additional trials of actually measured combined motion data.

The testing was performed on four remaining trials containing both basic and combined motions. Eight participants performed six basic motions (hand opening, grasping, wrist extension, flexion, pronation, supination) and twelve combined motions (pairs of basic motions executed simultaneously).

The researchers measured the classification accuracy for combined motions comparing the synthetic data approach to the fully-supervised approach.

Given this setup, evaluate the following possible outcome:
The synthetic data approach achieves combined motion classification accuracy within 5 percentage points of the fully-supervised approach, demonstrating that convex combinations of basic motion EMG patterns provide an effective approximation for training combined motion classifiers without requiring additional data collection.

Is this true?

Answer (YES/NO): NO